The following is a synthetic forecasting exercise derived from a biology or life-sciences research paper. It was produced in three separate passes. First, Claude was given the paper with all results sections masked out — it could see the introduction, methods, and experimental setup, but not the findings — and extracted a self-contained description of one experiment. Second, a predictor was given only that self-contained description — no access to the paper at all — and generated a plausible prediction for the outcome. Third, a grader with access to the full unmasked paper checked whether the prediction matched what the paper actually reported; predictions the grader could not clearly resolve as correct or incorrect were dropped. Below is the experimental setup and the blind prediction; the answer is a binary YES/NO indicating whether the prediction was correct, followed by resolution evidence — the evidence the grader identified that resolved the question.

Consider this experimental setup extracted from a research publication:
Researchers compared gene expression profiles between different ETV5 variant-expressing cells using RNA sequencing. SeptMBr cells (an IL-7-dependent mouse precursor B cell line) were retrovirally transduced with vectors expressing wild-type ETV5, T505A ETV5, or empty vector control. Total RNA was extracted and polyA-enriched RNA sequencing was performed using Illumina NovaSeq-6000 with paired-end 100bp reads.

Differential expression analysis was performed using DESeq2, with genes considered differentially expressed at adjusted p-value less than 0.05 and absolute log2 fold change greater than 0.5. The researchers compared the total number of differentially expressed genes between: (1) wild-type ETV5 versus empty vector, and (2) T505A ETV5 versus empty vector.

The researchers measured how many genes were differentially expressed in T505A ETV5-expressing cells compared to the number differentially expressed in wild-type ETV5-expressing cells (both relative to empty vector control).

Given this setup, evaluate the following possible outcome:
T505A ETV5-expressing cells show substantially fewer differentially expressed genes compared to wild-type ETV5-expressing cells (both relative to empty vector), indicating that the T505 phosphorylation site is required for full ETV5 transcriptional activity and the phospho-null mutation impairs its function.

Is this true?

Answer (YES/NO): NO